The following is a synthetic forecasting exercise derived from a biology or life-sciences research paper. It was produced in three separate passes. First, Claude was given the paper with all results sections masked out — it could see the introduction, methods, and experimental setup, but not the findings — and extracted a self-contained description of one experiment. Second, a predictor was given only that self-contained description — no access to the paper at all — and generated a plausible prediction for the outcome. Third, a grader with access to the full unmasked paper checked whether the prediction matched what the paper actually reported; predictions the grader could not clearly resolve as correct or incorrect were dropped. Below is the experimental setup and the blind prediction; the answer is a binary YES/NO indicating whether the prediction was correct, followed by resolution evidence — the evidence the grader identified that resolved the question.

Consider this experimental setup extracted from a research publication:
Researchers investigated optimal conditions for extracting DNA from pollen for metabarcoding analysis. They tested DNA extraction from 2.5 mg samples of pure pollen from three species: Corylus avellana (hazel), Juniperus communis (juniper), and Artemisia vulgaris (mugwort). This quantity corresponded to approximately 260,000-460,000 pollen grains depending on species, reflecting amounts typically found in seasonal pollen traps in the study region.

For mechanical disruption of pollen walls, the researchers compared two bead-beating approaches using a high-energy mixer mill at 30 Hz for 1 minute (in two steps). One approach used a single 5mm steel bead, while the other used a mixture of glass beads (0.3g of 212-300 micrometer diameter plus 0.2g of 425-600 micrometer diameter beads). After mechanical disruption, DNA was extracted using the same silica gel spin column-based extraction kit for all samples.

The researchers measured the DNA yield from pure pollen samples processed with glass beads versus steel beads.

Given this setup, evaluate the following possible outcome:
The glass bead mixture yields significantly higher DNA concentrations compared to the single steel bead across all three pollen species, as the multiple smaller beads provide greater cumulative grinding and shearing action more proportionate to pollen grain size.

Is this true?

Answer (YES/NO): NO